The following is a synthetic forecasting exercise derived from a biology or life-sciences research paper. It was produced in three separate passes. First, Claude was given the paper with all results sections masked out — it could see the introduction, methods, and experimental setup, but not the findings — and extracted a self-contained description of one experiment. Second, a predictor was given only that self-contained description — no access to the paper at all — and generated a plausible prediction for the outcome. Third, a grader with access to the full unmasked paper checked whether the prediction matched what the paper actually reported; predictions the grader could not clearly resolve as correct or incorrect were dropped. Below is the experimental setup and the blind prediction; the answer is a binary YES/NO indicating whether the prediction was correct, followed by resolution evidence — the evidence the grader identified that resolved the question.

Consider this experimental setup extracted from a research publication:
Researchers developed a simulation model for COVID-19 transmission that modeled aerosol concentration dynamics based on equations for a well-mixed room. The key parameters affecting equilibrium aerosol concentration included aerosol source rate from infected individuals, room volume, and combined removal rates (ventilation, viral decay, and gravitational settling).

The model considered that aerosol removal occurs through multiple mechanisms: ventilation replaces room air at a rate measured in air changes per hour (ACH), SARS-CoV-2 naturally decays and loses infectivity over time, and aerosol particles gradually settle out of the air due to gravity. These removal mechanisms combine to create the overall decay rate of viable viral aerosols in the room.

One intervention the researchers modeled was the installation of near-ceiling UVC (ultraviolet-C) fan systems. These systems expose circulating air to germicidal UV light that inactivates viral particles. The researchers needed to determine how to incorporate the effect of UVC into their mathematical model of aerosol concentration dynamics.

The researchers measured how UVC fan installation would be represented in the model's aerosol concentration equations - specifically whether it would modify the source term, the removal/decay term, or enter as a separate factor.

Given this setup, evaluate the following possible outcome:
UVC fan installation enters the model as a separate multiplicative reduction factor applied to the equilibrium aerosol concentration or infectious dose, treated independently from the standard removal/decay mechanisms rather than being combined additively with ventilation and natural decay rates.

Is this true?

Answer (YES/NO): NO